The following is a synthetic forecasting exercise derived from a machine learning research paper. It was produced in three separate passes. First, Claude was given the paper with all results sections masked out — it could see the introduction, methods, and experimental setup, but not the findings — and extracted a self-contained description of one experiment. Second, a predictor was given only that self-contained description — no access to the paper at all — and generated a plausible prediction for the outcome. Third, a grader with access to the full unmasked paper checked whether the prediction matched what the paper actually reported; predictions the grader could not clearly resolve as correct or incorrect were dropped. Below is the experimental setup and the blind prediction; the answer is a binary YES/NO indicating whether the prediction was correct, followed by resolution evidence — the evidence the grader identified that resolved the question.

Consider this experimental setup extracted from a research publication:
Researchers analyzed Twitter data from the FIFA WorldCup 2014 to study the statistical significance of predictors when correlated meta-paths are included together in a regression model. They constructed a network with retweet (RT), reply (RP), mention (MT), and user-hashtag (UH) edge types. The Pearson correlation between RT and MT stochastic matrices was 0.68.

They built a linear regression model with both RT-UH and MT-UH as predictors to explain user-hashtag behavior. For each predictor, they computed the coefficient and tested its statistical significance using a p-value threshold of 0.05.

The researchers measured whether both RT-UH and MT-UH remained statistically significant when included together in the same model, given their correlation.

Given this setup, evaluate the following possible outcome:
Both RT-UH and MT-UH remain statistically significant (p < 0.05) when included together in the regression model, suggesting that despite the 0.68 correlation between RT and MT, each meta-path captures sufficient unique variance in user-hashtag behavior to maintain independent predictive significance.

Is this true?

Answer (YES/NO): NO